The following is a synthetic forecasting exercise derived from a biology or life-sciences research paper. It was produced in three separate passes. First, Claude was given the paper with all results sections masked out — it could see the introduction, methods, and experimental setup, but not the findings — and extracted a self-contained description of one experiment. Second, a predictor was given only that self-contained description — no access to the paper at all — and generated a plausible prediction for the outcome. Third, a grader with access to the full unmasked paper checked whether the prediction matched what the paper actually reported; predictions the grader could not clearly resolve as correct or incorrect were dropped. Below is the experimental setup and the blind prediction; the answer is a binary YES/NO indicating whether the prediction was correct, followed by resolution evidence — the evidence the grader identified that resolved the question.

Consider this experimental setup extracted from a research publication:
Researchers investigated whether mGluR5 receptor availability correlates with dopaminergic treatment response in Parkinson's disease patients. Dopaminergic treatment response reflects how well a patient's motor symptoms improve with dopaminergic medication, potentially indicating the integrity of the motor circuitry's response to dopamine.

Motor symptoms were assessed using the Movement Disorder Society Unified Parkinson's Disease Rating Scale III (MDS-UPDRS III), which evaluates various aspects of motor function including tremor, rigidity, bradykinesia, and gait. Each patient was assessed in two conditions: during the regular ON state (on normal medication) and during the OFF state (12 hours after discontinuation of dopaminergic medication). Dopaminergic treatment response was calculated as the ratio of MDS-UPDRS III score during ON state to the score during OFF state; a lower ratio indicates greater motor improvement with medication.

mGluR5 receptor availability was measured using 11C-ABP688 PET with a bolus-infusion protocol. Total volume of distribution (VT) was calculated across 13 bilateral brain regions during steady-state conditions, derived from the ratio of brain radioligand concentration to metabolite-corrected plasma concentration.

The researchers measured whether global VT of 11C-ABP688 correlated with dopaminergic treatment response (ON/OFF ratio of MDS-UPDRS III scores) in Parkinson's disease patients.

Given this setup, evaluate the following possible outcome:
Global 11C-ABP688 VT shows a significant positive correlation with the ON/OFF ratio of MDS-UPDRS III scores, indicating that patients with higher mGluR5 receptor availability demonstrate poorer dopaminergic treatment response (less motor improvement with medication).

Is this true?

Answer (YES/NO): NO